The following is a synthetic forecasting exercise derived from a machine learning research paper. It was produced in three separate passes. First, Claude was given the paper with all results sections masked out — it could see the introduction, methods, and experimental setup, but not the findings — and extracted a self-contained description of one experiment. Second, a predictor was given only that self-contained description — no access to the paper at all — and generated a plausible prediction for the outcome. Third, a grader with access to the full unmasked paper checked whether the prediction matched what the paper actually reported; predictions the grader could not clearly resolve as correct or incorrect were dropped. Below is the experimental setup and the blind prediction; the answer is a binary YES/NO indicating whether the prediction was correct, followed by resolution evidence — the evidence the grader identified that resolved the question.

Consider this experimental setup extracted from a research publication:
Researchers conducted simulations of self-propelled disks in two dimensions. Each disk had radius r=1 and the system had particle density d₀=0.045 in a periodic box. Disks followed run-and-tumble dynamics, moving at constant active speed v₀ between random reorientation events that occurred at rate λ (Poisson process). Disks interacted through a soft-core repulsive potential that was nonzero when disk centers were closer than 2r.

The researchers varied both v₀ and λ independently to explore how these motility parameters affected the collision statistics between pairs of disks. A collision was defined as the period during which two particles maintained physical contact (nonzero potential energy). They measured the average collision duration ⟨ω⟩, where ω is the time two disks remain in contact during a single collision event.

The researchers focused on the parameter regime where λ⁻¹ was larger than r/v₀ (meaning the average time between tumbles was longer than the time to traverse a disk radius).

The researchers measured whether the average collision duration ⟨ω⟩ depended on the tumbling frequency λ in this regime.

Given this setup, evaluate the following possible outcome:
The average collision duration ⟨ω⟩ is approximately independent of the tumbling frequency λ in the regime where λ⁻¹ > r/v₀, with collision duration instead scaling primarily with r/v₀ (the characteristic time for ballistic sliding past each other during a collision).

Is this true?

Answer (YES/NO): YES